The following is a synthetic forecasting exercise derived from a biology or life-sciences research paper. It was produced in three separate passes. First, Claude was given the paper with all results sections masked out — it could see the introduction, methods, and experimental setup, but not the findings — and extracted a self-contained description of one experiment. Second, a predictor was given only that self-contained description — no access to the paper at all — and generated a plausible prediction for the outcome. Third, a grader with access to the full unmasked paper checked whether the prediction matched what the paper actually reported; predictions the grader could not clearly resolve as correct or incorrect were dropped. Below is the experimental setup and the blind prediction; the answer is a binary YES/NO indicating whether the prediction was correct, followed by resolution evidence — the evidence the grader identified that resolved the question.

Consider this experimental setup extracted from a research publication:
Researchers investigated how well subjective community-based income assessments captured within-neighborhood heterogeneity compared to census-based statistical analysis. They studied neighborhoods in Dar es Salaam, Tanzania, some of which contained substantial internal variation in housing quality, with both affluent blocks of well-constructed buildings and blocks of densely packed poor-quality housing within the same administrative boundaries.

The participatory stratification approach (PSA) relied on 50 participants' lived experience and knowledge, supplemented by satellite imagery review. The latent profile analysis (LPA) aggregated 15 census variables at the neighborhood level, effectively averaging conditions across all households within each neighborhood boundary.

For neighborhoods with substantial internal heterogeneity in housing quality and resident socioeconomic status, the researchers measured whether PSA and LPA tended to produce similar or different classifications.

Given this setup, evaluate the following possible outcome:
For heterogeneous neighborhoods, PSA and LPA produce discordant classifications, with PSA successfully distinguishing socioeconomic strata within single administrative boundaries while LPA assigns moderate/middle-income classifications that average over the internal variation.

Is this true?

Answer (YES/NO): NO